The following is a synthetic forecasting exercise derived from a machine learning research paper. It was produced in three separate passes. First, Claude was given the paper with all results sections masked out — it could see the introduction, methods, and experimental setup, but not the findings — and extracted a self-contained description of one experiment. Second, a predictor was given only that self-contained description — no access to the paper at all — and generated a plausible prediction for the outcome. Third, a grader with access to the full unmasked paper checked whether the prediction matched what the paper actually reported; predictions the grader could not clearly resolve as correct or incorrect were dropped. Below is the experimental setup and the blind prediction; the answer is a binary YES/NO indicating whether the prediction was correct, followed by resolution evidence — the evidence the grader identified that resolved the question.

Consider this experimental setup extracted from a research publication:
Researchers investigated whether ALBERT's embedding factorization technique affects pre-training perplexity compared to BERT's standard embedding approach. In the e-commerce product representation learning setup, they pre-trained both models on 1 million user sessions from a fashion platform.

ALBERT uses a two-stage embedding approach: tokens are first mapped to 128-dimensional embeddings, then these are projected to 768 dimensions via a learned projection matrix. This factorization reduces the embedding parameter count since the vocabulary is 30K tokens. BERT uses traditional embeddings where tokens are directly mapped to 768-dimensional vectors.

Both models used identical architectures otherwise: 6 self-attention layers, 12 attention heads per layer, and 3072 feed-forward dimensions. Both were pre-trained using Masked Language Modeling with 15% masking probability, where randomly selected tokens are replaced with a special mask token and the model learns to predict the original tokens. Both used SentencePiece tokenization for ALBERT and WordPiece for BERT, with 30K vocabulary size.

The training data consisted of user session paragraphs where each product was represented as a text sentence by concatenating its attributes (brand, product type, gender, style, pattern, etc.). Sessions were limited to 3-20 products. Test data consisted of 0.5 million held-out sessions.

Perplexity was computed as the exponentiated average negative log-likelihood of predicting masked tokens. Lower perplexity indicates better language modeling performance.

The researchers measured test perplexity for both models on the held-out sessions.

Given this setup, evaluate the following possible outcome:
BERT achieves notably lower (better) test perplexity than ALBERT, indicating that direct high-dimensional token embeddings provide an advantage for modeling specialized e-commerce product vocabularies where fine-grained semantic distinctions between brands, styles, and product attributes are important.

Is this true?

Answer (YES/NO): NO